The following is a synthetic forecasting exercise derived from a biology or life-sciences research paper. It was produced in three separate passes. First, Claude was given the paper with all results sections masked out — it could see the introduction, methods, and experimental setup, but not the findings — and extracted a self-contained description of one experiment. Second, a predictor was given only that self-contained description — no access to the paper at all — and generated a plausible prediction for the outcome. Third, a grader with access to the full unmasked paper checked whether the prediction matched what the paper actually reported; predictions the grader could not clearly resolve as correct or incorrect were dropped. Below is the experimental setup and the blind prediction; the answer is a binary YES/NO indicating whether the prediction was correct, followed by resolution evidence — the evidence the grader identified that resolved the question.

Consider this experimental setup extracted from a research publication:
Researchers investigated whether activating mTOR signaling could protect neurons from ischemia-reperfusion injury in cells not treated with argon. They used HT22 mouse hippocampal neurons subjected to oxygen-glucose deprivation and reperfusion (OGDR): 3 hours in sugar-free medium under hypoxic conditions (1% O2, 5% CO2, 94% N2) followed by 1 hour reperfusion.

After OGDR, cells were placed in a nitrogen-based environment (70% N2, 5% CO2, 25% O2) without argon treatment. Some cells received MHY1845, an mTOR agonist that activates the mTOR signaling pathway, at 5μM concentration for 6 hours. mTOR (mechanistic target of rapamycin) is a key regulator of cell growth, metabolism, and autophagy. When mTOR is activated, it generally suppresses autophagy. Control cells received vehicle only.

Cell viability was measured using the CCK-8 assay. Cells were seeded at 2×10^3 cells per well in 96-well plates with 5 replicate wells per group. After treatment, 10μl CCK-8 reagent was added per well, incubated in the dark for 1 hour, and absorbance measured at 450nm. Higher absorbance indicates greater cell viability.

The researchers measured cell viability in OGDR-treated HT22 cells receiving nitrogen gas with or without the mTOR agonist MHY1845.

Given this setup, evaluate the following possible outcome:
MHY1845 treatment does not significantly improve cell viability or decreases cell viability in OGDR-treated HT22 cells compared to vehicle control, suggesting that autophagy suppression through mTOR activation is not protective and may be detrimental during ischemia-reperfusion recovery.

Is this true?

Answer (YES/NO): NO